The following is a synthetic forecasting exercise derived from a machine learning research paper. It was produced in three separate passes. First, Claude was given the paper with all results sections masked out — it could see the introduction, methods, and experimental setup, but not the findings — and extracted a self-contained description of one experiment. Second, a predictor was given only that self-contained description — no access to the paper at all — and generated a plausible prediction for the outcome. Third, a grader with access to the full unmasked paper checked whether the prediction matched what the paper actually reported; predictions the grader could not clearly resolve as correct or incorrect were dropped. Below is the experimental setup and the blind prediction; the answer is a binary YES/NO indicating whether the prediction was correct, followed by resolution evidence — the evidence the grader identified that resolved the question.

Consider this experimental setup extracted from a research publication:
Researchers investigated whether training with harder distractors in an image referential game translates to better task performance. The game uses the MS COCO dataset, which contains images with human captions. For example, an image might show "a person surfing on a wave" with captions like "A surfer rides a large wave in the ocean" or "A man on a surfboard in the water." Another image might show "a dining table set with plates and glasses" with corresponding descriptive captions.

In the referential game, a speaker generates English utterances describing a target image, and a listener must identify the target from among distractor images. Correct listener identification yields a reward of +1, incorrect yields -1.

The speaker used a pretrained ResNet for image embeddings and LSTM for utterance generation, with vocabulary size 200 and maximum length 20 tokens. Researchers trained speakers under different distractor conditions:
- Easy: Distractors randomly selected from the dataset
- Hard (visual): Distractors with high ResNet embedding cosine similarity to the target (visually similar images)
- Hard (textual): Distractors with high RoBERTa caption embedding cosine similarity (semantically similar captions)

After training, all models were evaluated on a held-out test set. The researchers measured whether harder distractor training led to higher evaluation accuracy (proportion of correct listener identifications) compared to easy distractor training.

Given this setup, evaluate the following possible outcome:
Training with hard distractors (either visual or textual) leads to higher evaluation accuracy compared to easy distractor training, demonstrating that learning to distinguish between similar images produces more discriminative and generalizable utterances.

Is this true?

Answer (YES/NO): NO